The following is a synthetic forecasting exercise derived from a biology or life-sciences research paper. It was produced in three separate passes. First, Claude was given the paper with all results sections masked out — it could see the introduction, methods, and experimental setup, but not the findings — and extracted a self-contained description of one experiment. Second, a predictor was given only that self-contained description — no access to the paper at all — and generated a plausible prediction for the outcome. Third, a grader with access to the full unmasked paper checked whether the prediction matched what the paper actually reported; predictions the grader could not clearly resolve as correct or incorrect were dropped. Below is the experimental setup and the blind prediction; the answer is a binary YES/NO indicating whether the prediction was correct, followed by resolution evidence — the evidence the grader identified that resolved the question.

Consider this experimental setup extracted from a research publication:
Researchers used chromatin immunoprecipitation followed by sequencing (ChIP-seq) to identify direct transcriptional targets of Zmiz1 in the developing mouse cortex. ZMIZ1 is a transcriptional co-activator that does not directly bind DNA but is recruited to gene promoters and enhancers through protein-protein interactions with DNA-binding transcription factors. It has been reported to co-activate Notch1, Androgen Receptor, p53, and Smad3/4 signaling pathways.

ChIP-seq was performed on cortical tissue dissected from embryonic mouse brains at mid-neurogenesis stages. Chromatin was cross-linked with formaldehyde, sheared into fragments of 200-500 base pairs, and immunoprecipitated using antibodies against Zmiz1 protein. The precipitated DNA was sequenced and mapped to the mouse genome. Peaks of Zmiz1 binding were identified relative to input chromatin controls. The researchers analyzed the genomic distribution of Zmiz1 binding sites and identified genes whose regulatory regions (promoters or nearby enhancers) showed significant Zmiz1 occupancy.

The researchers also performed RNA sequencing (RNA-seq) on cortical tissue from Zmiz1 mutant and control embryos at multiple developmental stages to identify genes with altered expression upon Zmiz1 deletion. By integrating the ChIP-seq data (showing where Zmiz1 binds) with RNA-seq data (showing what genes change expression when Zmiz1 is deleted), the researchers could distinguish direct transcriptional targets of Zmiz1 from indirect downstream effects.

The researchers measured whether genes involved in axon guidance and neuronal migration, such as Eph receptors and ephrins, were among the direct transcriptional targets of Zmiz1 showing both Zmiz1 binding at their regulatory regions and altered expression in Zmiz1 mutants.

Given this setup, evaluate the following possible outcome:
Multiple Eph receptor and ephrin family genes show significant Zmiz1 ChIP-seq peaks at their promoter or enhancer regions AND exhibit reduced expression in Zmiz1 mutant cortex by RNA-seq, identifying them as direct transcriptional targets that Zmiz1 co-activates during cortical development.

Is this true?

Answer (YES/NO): NO